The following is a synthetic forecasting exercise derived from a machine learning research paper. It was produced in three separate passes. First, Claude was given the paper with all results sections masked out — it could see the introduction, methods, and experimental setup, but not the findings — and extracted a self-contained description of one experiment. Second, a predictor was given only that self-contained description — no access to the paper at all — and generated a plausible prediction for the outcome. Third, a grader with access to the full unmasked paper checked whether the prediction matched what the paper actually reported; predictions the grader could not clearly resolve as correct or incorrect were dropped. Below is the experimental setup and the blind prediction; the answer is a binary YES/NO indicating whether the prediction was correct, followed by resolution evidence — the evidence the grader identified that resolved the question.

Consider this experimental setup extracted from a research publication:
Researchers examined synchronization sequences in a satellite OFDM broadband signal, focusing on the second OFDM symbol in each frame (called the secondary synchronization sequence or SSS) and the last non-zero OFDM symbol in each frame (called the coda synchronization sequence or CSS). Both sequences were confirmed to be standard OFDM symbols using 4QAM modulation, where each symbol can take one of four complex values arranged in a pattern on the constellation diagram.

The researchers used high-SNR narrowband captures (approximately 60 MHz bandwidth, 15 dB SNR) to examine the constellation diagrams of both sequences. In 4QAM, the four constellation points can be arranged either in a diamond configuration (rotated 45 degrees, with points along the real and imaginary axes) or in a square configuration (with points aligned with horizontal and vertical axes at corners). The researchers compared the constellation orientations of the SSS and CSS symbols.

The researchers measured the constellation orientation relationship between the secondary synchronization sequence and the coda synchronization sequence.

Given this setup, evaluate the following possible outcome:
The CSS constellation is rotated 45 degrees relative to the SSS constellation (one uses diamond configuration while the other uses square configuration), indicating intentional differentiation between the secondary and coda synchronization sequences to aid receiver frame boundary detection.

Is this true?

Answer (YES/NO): NO